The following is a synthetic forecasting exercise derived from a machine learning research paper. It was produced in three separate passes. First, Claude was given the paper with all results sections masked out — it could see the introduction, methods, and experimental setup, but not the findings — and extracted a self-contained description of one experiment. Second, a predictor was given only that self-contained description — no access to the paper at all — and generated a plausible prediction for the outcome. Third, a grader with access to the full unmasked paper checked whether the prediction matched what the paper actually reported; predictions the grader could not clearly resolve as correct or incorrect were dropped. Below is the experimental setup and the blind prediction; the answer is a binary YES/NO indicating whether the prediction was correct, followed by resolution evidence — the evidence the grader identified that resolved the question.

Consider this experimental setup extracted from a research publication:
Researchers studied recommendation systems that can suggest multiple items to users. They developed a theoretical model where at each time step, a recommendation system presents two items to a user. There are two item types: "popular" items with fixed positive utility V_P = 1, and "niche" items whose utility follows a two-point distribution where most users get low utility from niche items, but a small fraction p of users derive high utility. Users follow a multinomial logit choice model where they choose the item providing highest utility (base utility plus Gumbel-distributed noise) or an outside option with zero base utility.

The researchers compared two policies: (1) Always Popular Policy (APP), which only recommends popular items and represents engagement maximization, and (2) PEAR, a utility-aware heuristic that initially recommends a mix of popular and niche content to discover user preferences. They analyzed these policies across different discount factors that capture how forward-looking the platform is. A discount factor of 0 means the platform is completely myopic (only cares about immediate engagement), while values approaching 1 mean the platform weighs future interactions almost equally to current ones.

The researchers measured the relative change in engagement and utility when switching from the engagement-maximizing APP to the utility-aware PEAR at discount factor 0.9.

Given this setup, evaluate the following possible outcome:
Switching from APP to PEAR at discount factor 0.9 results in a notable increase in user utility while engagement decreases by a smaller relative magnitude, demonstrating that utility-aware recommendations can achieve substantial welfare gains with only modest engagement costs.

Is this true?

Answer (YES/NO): YES